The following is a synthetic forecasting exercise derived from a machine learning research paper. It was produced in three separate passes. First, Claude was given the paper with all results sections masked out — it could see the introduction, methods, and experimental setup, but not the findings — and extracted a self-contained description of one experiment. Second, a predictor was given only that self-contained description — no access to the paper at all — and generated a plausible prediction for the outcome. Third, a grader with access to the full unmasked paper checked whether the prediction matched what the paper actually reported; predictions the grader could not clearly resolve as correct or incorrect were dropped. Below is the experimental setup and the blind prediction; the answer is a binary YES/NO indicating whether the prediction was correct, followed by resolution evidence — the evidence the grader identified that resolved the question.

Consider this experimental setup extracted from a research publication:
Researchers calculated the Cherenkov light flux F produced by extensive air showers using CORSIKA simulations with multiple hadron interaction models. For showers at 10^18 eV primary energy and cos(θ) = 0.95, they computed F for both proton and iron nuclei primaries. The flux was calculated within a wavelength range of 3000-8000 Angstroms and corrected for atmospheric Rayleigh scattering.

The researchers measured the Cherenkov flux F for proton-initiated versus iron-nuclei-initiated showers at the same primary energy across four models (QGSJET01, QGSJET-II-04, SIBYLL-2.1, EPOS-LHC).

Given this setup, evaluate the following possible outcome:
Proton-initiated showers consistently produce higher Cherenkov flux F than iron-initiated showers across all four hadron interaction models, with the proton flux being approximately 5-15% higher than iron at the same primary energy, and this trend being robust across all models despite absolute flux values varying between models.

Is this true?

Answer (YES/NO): NO